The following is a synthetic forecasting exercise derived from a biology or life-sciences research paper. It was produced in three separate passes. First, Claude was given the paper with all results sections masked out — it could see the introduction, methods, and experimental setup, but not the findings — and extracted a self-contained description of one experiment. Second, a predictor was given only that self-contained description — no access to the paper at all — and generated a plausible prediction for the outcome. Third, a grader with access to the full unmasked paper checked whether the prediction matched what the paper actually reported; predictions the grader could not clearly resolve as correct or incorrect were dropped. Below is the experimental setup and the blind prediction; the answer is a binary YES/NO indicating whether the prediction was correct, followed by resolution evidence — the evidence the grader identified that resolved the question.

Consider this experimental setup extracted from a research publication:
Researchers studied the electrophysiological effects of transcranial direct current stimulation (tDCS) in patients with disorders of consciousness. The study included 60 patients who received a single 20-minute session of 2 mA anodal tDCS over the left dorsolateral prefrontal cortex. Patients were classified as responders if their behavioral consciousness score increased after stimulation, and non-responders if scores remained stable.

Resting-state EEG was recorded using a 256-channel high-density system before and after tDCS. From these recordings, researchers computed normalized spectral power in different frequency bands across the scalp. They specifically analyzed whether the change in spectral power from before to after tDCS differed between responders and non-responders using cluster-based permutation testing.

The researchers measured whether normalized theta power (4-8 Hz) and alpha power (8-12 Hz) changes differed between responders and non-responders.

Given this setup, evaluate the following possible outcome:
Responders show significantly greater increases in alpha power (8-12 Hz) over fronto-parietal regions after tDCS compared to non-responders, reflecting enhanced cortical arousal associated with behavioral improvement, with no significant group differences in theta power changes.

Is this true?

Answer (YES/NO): NO